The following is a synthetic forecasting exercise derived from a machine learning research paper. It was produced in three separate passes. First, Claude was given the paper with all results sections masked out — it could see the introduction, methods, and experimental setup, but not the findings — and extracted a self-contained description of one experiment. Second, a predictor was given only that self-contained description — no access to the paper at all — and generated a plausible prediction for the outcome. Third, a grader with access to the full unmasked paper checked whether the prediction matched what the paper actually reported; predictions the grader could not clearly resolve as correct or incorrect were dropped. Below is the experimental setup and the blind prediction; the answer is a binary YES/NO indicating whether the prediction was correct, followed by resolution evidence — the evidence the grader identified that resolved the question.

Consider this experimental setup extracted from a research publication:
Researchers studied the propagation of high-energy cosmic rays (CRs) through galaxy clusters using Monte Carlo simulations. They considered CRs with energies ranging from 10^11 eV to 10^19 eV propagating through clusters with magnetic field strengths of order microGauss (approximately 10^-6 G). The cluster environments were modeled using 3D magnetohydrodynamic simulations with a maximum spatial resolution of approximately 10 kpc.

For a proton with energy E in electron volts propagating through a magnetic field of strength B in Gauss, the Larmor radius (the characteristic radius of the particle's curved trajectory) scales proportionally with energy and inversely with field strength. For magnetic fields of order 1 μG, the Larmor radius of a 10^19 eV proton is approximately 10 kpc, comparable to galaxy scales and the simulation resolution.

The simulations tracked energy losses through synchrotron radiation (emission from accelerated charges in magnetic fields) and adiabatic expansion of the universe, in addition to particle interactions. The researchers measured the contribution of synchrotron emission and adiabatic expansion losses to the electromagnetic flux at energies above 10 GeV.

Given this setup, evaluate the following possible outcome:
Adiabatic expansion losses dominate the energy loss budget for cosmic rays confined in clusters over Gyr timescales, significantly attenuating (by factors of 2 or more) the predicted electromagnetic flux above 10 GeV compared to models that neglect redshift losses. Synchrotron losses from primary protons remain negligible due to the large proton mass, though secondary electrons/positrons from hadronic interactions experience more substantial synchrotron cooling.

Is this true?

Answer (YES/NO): NO